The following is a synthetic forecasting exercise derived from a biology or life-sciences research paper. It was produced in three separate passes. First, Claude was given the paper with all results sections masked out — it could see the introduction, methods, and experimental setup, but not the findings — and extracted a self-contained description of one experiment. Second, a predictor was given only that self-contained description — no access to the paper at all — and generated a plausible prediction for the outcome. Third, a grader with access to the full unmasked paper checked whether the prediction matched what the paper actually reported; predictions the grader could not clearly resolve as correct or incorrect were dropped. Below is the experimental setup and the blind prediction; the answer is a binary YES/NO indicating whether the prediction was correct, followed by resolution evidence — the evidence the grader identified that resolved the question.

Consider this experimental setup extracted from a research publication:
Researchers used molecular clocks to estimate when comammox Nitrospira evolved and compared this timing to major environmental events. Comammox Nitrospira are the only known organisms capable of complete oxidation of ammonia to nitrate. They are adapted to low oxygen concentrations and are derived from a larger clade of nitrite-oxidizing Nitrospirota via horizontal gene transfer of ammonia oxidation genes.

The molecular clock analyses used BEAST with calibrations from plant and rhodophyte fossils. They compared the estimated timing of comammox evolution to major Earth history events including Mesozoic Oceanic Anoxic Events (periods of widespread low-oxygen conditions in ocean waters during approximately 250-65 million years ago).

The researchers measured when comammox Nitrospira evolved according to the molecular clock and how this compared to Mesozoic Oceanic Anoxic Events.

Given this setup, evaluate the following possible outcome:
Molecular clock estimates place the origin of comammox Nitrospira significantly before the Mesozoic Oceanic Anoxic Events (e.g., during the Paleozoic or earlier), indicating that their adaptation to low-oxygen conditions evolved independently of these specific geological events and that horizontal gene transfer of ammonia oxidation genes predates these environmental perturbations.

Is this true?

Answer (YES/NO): NO